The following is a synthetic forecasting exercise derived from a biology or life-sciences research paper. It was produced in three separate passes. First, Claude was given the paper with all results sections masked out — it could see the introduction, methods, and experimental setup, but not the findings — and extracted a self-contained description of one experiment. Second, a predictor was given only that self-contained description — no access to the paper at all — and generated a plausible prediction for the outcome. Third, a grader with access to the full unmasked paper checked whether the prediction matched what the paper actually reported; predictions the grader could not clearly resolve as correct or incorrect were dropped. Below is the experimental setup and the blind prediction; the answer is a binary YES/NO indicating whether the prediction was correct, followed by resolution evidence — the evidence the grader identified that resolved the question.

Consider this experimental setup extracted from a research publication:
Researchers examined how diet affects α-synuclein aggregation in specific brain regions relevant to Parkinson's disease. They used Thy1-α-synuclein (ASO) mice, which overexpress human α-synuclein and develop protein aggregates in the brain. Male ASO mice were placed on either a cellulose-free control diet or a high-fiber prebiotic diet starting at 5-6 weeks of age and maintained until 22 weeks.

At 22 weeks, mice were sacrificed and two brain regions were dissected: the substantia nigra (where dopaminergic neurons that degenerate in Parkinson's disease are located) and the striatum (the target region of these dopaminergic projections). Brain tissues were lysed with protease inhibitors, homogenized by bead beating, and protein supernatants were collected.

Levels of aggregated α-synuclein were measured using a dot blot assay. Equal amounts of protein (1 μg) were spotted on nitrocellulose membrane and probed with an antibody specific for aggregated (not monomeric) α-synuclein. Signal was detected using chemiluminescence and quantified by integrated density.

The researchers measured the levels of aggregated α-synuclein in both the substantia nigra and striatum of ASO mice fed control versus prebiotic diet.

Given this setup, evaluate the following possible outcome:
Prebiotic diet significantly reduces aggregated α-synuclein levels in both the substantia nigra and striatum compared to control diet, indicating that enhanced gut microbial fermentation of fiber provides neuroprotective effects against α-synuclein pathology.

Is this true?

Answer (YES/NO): NO